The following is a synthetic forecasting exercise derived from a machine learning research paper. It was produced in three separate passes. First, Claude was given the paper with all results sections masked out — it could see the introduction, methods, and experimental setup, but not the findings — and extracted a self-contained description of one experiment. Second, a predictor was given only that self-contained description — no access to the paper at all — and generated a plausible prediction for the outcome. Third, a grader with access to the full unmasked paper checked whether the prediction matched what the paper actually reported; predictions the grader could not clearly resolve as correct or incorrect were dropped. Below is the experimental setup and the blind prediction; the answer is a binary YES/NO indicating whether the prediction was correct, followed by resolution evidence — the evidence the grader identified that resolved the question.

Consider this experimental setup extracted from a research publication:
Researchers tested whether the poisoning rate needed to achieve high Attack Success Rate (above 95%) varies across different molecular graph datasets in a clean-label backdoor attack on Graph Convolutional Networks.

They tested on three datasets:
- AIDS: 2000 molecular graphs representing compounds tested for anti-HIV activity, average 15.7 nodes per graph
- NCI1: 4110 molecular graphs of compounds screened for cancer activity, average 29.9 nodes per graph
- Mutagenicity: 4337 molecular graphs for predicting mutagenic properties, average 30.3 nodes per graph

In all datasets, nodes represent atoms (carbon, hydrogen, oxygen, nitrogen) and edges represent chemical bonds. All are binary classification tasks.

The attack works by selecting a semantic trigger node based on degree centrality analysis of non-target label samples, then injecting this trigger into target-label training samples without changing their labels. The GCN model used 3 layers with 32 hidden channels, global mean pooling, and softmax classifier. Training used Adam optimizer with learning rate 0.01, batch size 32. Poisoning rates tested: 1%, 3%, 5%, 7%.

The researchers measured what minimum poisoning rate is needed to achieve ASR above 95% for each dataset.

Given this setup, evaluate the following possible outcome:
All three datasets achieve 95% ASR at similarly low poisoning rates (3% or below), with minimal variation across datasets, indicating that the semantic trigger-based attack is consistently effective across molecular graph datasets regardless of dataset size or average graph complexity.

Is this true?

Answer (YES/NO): NO